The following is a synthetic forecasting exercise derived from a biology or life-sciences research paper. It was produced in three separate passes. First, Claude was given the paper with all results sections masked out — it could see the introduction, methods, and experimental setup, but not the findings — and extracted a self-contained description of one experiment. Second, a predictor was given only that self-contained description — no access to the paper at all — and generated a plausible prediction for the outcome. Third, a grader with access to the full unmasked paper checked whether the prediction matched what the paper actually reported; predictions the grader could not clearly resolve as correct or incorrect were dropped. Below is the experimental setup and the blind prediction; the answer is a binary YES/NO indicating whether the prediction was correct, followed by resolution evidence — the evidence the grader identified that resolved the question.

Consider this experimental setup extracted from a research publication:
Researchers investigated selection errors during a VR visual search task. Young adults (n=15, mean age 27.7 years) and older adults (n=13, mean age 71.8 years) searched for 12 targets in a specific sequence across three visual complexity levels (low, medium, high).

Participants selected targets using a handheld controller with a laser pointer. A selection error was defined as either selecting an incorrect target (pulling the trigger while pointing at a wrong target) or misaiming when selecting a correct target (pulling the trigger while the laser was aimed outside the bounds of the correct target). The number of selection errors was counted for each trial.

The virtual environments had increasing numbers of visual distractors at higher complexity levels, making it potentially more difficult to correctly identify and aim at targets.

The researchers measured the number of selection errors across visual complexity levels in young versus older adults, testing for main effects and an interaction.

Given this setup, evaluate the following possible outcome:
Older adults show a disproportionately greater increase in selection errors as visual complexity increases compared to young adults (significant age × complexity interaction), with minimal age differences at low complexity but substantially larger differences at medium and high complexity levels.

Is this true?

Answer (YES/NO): NO